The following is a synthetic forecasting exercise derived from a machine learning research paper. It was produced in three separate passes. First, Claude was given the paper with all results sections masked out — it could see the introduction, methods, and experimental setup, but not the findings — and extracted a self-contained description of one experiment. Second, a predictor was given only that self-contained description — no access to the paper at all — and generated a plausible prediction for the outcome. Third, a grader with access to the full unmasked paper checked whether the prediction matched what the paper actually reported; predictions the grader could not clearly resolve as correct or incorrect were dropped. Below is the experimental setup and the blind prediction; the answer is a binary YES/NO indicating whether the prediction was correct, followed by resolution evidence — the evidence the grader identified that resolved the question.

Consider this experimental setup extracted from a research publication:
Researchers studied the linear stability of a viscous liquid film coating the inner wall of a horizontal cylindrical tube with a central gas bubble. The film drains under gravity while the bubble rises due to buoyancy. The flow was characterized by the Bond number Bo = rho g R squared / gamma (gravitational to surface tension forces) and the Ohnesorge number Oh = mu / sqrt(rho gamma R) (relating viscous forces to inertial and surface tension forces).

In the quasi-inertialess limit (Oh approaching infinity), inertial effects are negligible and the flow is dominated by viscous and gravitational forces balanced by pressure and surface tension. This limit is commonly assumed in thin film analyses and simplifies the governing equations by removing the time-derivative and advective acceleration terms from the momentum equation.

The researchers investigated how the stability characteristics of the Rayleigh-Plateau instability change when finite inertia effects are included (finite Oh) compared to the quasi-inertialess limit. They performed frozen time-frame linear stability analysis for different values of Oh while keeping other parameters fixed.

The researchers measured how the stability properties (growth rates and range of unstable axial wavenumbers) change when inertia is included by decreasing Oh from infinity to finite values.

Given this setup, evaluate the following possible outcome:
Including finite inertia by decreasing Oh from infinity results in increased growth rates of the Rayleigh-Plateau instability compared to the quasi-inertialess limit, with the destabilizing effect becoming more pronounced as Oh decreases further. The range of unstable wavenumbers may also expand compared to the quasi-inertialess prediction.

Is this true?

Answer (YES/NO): NO